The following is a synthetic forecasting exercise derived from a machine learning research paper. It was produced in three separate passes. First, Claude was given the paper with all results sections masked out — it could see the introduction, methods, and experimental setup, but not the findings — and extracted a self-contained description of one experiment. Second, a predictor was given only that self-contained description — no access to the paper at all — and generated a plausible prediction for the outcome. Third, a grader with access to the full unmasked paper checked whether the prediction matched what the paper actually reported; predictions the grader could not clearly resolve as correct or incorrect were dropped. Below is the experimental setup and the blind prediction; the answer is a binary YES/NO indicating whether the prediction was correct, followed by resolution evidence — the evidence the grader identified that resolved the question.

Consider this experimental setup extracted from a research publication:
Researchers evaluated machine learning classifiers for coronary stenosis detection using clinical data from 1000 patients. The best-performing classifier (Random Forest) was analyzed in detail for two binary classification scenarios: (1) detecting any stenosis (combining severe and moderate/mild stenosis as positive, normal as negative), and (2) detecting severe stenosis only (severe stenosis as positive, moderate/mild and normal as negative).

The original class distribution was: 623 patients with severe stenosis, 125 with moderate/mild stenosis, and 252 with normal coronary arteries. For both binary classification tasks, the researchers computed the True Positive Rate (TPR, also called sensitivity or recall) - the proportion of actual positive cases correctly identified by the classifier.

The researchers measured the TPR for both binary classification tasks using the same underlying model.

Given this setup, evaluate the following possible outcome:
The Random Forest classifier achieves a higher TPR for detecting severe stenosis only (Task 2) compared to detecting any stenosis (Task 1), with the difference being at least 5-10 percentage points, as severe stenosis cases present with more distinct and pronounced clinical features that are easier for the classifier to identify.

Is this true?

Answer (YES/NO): NO